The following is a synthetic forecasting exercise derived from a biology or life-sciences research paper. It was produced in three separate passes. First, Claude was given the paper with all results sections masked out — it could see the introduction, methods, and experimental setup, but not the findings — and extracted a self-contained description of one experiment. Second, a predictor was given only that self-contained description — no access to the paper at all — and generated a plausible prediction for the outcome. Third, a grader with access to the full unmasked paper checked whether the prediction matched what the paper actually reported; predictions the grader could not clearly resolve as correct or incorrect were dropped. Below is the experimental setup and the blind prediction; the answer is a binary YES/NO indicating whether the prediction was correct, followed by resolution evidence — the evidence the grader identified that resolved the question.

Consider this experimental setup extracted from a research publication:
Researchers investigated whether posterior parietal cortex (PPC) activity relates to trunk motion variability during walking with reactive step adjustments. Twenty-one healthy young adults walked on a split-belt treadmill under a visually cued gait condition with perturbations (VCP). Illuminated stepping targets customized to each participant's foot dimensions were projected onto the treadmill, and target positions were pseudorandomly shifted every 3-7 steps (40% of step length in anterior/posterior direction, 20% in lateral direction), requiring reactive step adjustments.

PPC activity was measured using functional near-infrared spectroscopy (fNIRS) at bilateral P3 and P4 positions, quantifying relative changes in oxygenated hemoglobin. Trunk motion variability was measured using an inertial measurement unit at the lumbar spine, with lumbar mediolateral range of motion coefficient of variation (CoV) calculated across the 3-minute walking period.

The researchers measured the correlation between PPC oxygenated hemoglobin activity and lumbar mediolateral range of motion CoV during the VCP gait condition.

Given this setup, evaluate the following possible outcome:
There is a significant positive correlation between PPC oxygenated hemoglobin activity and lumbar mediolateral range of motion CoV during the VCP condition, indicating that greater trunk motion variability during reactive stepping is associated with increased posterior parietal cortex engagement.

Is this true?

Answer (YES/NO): NO